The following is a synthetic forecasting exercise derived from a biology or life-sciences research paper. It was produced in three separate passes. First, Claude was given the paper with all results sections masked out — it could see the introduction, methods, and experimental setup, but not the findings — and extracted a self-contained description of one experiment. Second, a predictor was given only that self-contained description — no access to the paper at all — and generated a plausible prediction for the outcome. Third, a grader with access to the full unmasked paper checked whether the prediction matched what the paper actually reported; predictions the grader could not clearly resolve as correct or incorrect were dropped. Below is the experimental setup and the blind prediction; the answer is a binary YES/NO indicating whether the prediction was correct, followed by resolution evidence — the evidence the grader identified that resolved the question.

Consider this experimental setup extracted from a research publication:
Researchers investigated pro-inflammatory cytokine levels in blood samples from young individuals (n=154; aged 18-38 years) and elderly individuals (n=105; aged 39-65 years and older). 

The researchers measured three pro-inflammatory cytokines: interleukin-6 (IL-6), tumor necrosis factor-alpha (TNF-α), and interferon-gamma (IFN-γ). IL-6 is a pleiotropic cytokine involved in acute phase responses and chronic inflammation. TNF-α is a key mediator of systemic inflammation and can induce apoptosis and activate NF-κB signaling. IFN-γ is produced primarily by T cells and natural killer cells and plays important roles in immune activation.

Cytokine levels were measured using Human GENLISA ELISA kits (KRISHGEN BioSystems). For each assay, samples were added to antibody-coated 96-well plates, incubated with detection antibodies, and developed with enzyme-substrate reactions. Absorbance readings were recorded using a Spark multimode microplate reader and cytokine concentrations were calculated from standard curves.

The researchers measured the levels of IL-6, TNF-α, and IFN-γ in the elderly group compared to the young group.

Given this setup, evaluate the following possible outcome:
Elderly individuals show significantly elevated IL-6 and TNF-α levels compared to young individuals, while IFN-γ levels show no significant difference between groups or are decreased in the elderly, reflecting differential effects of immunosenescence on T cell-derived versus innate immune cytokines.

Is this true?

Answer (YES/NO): NO